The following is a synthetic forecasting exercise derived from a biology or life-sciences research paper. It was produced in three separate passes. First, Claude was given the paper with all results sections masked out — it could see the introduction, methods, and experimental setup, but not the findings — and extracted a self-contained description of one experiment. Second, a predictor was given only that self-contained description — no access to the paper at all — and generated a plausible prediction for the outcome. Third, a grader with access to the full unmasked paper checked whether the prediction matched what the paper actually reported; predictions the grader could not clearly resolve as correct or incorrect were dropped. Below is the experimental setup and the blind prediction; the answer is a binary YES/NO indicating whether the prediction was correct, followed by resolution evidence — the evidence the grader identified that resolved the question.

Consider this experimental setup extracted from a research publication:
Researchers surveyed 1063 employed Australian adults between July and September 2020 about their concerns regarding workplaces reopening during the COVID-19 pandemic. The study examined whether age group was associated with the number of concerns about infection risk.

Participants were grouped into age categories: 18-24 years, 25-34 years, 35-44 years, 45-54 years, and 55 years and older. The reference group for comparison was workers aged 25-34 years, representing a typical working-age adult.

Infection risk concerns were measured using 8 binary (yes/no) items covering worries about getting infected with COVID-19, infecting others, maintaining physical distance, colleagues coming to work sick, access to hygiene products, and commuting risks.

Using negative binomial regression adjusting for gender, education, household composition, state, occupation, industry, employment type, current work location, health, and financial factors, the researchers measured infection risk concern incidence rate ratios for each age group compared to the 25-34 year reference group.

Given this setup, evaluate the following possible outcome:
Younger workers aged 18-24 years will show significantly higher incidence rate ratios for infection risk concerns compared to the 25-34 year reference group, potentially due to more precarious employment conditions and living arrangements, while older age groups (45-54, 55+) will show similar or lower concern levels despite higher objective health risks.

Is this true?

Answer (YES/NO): YES